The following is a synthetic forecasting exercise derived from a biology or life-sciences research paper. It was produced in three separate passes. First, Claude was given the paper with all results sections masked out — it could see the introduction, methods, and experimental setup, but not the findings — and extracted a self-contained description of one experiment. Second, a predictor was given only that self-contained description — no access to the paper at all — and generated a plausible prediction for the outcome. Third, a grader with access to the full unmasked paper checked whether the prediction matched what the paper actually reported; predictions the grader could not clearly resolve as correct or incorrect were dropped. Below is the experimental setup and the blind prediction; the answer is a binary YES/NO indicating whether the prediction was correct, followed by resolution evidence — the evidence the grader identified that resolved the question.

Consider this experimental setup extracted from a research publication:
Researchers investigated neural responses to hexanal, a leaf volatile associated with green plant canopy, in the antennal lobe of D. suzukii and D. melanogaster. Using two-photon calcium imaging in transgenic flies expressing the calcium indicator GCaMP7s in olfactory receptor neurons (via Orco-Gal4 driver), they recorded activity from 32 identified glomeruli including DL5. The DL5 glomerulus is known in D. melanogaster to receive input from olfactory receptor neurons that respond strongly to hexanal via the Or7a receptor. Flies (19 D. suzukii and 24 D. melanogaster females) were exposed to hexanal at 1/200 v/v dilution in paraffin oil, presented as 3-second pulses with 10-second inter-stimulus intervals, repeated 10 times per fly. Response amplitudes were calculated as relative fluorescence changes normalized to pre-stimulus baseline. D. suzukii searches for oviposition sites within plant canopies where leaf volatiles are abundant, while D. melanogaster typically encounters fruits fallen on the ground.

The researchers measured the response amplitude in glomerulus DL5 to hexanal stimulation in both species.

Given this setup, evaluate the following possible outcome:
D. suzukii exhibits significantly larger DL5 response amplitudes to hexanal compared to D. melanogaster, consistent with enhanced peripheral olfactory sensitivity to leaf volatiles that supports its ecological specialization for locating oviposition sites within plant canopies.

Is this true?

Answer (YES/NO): NO